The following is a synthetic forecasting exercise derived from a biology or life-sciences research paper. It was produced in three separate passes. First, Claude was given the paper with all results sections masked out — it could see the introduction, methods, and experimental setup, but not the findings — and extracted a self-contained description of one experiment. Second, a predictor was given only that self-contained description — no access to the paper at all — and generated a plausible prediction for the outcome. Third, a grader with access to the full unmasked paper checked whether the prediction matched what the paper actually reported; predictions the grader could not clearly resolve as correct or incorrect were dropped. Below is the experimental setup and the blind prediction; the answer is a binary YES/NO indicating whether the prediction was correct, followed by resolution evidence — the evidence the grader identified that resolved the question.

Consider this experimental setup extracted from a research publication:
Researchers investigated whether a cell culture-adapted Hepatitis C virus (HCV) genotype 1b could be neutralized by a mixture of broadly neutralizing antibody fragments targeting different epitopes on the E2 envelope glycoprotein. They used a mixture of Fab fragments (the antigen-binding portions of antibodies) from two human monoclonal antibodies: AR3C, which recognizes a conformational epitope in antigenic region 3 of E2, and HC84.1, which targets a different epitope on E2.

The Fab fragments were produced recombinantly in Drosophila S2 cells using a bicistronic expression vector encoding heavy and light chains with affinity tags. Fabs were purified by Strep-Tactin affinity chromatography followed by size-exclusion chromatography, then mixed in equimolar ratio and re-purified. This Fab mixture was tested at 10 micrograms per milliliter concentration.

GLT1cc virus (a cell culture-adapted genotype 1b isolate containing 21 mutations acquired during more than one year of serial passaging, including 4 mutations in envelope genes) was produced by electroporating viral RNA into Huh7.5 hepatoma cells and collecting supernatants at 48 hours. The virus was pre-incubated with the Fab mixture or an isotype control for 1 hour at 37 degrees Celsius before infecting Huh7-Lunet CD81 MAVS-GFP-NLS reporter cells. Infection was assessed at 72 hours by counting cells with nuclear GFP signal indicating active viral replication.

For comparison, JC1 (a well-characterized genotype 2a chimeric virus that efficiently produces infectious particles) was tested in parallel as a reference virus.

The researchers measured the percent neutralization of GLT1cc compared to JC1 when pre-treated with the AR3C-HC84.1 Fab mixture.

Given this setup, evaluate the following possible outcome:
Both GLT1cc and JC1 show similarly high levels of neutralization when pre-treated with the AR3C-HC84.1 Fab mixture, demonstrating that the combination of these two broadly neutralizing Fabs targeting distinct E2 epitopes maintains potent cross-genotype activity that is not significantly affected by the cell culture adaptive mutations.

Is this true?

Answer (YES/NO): NO